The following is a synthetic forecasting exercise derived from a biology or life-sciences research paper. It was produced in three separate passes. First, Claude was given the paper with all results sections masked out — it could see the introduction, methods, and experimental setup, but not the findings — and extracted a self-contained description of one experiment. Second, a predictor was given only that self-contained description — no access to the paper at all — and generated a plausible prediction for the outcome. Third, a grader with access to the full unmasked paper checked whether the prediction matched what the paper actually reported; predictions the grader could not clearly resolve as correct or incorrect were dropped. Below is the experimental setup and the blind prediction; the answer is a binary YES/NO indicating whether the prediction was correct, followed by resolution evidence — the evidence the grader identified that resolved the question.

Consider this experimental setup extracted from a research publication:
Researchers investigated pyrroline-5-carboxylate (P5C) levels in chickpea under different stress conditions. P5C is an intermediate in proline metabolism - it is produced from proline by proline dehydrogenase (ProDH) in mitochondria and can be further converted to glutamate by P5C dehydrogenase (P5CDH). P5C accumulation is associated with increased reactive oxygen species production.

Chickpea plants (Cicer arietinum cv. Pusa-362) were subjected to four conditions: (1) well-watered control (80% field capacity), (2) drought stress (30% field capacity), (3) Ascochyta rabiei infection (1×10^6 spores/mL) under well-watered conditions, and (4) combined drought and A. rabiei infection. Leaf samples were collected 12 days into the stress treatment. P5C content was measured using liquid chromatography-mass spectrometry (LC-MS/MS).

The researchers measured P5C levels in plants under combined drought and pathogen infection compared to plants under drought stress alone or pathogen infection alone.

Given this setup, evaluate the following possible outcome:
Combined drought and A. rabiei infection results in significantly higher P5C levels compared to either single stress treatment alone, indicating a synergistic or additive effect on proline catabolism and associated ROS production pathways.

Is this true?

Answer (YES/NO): NO